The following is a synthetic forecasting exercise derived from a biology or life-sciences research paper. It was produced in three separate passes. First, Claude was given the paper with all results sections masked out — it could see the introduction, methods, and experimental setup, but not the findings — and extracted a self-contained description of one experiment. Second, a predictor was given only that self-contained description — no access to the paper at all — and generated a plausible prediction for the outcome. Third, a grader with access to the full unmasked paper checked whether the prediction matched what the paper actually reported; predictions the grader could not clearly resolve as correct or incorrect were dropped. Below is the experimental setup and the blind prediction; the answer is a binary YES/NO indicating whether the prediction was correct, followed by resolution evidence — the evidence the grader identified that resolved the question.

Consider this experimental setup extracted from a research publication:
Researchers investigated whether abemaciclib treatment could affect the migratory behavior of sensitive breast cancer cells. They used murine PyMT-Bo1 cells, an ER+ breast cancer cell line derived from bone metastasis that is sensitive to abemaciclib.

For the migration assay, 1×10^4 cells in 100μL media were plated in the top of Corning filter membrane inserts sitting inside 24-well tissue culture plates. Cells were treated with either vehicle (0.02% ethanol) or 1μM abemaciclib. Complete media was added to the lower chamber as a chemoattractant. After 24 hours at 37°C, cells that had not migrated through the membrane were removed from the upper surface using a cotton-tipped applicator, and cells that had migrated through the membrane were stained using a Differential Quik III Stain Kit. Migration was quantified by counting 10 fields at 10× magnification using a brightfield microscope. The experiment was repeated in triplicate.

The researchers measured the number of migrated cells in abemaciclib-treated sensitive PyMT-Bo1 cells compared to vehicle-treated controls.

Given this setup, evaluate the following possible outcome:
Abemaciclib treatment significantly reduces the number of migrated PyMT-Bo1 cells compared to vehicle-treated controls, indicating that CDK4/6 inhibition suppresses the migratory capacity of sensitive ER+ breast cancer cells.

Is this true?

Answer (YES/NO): NO